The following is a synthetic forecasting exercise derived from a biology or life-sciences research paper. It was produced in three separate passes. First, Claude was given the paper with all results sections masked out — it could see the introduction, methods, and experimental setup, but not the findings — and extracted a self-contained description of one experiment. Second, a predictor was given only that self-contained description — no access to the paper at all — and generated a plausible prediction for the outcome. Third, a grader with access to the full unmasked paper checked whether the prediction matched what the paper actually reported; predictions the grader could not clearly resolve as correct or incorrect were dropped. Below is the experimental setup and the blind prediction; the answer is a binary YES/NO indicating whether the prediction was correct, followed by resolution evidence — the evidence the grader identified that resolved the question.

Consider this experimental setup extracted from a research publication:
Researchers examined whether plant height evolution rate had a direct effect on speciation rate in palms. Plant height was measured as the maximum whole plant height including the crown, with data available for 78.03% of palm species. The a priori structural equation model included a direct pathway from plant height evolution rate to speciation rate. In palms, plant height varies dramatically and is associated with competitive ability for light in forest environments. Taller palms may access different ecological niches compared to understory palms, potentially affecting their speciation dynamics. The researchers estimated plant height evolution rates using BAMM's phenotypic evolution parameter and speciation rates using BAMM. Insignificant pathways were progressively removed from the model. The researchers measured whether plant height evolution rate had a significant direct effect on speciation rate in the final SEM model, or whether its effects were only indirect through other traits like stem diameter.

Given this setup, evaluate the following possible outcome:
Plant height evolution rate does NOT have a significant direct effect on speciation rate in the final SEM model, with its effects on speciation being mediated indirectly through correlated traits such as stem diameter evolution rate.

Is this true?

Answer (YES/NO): NO